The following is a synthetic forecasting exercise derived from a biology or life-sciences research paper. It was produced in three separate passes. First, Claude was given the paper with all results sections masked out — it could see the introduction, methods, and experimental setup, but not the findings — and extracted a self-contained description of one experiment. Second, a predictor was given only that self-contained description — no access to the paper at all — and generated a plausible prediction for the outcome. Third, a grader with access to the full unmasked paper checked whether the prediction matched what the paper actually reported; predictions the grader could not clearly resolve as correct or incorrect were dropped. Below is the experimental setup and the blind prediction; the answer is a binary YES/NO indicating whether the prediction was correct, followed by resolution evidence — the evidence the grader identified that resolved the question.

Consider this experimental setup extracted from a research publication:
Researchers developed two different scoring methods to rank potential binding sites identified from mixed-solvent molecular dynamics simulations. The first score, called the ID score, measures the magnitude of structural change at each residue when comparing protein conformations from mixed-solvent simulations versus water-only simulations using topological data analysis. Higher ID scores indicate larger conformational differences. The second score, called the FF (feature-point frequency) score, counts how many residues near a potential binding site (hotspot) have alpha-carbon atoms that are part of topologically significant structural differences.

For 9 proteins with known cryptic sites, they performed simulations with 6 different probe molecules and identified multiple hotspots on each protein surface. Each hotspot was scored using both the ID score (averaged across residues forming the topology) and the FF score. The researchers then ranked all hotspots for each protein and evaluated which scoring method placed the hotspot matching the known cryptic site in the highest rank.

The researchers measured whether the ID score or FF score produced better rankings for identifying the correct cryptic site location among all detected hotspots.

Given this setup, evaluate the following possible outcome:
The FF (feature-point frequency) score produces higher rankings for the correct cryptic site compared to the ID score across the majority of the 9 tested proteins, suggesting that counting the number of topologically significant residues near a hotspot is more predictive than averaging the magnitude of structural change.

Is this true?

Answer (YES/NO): YES